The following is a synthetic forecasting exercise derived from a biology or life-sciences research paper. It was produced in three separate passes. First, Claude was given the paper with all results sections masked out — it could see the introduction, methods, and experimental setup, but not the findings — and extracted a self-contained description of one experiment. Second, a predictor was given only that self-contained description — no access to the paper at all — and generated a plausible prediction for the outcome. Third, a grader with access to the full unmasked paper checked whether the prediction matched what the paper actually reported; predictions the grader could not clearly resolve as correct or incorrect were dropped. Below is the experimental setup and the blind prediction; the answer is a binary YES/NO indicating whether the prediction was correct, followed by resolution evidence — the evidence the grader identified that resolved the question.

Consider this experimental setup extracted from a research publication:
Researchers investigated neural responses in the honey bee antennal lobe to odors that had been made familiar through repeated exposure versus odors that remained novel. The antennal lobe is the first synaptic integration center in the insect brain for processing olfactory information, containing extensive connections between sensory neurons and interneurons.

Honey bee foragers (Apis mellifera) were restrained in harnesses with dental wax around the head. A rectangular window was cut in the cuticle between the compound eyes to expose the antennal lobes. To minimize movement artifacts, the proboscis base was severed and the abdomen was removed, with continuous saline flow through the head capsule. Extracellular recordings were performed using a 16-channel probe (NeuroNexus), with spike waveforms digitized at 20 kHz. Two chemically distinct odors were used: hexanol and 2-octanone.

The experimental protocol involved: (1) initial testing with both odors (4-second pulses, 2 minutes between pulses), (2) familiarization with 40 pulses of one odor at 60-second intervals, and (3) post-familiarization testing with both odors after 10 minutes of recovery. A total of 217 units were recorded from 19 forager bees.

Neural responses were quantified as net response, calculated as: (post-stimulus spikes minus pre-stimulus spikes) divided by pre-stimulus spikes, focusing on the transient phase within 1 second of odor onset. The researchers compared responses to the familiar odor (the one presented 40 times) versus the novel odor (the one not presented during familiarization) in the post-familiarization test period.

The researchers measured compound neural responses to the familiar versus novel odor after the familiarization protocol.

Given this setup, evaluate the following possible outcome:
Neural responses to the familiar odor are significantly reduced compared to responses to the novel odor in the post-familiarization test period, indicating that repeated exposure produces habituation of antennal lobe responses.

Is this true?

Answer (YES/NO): NO